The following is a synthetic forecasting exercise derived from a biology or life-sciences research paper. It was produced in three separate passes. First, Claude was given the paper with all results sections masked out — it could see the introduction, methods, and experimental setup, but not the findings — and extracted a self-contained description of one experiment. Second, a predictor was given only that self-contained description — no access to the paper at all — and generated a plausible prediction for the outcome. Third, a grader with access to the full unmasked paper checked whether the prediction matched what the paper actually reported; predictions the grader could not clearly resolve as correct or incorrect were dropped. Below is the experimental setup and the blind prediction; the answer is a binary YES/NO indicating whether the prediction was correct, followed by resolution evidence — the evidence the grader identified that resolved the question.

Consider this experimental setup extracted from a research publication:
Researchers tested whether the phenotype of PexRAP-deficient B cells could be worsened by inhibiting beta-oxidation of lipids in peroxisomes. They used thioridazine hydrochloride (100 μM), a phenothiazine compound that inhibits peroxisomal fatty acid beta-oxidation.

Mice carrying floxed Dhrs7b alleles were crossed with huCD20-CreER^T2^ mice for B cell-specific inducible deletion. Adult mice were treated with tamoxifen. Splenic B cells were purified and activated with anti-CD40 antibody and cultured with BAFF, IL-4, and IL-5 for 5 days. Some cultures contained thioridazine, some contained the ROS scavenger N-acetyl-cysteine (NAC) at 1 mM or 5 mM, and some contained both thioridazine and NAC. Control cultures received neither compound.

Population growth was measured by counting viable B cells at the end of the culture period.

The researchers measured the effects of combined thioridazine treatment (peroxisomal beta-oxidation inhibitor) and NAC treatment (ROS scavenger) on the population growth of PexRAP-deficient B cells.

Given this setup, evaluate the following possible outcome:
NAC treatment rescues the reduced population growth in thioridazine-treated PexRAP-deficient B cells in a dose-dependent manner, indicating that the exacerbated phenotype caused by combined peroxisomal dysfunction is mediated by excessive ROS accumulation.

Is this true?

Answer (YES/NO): NO